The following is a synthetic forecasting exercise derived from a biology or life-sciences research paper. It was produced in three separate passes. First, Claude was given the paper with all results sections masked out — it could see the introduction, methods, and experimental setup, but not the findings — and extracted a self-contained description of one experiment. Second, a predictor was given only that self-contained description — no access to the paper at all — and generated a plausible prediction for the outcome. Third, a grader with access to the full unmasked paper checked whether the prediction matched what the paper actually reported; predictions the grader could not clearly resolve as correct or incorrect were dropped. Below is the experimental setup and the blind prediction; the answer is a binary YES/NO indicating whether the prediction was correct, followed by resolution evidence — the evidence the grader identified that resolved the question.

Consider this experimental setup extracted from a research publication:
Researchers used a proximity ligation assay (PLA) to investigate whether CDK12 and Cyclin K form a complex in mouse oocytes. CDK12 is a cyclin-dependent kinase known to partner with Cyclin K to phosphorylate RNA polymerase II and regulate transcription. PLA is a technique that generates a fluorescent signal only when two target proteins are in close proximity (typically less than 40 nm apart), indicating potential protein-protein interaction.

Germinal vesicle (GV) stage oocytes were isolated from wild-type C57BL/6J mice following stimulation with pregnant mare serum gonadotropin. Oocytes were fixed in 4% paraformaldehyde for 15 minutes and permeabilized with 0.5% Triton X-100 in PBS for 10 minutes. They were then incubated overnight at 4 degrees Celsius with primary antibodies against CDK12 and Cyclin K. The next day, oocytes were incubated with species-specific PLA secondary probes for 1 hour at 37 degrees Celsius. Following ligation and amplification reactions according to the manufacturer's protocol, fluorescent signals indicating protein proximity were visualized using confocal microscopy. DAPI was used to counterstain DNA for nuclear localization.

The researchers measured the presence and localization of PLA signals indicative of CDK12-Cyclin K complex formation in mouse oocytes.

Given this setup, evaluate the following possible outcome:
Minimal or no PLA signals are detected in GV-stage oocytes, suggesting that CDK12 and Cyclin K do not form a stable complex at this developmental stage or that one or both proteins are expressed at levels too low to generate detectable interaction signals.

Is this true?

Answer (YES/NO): NO